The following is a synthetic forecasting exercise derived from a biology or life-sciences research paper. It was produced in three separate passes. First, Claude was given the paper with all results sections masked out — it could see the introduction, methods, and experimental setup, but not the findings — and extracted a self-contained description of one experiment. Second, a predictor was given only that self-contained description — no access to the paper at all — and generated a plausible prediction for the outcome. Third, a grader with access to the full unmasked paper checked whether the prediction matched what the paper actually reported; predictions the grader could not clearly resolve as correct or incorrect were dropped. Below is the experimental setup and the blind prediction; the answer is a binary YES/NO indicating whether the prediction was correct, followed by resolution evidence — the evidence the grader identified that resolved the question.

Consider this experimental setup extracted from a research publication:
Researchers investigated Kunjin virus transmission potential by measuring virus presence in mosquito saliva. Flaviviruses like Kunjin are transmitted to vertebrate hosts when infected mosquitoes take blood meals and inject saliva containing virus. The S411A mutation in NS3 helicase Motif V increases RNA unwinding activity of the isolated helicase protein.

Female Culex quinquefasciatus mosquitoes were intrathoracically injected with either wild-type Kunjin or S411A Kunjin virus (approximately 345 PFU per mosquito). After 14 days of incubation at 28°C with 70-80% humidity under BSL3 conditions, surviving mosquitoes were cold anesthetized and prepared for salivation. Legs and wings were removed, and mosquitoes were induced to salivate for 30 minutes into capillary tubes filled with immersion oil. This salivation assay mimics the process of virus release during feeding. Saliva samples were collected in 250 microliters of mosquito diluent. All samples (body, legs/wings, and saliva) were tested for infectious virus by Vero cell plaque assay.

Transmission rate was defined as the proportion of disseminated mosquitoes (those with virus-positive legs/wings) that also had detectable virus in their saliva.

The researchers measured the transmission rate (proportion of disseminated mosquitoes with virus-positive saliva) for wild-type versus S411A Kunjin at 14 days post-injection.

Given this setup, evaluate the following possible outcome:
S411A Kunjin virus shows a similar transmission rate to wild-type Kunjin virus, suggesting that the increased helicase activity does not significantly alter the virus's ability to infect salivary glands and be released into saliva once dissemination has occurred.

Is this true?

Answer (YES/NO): NO